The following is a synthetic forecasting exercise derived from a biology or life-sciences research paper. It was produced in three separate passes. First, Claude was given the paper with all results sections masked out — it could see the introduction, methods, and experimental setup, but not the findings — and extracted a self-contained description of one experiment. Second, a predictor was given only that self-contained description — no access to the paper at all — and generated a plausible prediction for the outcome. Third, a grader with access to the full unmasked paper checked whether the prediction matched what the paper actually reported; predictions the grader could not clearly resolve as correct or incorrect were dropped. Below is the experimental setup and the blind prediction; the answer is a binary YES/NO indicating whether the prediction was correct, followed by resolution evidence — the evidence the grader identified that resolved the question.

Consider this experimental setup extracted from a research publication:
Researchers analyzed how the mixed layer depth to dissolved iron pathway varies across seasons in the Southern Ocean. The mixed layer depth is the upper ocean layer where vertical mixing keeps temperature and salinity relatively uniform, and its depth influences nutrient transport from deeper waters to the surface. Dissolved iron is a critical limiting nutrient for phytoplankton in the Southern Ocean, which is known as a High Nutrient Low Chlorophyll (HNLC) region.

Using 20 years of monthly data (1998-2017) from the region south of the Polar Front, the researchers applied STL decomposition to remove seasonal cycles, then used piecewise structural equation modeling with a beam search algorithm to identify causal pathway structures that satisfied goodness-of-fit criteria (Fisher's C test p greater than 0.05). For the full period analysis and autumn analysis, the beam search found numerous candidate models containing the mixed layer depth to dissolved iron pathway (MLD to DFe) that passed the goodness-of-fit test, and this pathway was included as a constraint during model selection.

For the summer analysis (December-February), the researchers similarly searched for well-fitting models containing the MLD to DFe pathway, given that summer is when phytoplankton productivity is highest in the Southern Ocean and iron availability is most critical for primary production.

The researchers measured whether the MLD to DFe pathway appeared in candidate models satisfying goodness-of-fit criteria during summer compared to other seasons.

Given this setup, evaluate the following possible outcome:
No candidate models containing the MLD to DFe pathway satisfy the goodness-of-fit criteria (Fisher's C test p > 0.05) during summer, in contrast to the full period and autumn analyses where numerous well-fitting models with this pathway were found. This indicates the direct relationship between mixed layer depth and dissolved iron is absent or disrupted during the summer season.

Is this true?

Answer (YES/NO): YES